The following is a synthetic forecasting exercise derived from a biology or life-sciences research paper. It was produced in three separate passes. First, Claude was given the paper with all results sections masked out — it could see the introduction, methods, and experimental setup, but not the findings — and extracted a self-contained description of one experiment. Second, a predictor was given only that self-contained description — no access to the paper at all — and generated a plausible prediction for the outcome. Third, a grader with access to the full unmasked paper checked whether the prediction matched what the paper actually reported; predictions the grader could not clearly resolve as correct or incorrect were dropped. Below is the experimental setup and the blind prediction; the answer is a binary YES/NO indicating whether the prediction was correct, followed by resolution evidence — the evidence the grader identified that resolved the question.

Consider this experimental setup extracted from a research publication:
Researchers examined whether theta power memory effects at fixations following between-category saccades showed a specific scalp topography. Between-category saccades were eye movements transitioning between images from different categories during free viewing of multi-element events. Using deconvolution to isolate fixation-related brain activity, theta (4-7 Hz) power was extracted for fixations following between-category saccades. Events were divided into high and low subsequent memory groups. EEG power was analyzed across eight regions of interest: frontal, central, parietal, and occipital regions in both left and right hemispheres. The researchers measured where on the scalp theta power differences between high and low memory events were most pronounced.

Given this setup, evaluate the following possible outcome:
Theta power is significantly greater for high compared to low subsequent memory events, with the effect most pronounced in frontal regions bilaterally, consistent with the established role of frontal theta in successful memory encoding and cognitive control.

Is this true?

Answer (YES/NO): NO